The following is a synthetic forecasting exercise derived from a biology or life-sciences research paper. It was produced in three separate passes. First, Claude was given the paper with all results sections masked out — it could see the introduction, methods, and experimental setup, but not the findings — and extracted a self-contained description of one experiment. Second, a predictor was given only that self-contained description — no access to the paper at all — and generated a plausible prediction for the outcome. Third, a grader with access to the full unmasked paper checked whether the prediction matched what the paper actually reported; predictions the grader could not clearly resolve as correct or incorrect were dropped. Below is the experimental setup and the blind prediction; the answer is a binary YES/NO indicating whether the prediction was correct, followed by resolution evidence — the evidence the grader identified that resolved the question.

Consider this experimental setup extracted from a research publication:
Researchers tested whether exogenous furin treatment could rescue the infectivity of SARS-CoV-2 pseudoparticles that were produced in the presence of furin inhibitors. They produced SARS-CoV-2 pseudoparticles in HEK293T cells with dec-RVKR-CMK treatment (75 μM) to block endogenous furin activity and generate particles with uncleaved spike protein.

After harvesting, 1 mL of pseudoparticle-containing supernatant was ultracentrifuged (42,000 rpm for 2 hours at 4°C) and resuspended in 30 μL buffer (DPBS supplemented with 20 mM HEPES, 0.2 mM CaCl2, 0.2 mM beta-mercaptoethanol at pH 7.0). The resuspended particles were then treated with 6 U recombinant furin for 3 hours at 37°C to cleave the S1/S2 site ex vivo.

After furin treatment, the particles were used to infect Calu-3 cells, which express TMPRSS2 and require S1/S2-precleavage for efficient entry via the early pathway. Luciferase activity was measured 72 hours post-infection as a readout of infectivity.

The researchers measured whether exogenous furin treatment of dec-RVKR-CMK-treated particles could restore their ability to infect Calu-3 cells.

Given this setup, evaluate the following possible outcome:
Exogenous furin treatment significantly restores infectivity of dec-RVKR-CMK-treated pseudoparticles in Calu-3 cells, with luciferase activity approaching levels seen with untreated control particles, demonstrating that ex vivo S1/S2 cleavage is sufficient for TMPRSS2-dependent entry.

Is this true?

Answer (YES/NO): NO